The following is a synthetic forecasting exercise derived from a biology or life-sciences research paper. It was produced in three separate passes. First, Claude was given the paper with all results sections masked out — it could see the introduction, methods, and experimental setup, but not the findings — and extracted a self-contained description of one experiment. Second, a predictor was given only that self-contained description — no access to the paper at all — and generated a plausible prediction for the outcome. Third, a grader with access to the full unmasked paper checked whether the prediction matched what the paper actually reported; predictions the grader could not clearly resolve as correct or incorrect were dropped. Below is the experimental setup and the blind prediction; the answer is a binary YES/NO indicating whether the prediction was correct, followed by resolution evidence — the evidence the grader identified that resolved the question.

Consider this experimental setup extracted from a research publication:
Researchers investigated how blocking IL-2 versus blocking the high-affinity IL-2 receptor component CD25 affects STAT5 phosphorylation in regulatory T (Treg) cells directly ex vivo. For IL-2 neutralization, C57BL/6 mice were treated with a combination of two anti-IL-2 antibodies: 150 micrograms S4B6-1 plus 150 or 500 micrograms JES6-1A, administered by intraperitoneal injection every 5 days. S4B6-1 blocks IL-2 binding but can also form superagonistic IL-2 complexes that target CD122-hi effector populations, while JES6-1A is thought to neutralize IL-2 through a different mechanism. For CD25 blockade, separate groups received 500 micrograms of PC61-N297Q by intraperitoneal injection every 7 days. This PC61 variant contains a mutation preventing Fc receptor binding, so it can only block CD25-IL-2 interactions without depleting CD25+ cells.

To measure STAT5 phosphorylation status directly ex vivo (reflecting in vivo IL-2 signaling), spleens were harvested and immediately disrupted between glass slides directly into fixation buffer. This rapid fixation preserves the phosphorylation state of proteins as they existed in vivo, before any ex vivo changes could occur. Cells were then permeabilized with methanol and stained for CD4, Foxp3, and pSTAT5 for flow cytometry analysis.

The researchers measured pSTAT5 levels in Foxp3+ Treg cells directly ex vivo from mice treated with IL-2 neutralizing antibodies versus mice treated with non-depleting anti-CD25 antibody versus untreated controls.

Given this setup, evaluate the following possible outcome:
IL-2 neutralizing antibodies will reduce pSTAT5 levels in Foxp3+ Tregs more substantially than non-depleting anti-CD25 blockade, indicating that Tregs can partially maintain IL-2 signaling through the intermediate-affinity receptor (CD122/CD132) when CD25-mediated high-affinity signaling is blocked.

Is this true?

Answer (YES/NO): NO